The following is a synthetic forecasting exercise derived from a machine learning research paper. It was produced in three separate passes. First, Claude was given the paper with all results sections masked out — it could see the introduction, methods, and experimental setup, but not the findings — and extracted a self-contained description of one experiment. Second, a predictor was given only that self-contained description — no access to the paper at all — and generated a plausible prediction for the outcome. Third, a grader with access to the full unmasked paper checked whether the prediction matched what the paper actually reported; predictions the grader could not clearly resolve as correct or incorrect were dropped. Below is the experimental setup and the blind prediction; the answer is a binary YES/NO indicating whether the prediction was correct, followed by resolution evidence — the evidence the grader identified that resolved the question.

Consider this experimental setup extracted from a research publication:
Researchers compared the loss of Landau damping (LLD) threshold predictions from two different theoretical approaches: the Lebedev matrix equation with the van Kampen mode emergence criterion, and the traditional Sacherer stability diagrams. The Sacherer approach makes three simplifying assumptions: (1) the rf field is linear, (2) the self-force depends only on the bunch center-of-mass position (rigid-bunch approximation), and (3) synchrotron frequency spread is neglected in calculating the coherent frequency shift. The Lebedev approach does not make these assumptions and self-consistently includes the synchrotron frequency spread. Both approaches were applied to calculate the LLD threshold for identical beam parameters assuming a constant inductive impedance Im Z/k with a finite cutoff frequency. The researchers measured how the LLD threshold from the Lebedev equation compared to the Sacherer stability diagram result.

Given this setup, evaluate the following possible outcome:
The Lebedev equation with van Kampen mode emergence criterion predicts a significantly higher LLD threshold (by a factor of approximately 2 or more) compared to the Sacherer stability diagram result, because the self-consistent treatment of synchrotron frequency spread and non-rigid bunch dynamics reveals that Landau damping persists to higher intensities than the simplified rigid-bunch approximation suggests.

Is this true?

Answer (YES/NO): NO